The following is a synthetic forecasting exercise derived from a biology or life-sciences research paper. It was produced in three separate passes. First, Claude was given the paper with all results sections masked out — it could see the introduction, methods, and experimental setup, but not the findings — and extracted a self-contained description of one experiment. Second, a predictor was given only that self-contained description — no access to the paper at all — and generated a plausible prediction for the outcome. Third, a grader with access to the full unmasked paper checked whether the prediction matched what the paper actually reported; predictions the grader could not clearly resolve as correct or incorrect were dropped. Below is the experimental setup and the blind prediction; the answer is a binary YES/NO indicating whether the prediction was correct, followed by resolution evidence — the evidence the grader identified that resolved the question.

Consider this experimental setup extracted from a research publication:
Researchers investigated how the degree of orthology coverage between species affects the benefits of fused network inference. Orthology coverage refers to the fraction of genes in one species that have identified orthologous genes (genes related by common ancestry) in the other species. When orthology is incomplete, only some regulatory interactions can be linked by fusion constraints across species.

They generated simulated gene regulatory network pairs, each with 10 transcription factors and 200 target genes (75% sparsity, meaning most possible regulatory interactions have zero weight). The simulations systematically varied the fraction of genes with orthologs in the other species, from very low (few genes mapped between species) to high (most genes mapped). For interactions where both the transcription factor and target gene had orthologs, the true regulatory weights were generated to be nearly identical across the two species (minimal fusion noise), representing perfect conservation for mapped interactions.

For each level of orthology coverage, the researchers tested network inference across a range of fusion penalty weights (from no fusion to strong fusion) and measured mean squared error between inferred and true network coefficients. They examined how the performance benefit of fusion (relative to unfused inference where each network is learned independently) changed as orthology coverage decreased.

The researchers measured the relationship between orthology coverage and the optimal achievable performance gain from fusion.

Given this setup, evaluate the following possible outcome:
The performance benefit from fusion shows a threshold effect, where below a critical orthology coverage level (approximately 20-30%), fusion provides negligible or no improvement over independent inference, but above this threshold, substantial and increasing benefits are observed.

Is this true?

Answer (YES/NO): NO